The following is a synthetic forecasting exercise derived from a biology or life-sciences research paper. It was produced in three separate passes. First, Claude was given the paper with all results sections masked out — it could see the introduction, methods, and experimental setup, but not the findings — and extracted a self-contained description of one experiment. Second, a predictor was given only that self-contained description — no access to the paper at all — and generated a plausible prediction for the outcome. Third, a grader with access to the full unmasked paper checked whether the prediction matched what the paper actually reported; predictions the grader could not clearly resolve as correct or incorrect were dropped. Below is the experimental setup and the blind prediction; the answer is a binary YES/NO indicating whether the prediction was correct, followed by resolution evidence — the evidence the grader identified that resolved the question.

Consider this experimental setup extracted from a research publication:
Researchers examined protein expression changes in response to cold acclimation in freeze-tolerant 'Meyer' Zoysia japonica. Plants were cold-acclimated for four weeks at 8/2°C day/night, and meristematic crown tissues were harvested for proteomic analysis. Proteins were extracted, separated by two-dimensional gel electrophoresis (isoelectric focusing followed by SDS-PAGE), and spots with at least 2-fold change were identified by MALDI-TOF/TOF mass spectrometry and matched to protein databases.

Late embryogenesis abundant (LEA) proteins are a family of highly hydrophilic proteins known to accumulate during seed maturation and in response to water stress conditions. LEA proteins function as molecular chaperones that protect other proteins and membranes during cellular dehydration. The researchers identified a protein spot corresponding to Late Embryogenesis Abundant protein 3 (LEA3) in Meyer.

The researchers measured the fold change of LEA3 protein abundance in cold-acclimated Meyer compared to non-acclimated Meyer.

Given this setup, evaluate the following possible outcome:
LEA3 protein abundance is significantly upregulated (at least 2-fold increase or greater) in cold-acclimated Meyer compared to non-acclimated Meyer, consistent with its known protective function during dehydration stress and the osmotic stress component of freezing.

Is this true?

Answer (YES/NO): YES